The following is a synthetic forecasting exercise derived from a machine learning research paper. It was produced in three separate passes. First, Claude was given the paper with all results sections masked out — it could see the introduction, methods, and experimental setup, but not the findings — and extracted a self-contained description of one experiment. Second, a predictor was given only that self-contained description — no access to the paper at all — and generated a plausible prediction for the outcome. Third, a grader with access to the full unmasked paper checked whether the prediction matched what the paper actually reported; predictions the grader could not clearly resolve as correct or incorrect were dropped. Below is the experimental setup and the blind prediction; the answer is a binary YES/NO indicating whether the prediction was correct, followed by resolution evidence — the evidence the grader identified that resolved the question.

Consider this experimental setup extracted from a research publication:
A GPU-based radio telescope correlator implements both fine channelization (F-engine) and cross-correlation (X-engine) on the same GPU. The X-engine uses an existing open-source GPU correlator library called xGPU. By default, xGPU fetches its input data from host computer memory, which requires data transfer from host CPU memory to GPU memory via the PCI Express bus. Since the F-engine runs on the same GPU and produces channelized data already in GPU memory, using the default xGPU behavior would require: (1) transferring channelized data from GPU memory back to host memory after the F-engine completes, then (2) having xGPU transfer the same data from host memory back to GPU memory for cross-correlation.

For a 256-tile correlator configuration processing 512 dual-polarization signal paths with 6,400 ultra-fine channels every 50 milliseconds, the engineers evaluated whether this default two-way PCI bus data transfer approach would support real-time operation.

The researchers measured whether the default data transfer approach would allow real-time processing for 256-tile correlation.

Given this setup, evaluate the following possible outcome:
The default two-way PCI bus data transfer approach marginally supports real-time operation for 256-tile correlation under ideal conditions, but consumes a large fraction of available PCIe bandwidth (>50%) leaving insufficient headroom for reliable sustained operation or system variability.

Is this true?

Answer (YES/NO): NO